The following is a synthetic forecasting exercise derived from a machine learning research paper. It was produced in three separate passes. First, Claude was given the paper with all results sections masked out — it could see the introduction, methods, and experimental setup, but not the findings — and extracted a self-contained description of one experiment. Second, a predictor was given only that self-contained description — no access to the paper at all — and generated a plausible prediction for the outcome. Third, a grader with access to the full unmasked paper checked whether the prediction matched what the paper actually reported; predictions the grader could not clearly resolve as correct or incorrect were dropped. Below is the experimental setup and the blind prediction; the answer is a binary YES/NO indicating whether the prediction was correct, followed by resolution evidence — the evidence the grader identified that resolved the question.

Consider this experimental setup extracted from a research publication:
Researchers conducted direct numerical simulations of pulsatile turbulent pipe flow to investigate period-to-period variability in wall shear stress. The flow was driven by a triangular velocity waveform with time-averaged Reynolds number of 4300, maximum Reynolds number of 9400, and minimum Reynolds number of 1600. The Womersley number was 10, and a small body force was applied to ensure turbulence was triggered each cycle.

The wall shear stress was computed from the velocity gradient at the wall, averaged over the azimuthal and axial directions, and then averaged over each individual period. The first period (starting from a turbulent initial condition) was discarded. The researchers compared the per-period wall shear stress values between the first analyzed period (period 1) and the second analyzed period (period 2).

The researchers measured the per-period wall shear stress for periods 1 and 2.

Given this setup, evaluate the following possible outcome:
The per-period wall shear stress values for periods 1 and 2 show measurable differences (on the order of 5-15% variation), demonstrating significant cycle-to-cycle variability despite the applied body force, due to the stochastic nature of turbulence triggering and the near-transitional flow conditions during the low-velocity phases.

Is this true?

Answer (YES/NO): YES